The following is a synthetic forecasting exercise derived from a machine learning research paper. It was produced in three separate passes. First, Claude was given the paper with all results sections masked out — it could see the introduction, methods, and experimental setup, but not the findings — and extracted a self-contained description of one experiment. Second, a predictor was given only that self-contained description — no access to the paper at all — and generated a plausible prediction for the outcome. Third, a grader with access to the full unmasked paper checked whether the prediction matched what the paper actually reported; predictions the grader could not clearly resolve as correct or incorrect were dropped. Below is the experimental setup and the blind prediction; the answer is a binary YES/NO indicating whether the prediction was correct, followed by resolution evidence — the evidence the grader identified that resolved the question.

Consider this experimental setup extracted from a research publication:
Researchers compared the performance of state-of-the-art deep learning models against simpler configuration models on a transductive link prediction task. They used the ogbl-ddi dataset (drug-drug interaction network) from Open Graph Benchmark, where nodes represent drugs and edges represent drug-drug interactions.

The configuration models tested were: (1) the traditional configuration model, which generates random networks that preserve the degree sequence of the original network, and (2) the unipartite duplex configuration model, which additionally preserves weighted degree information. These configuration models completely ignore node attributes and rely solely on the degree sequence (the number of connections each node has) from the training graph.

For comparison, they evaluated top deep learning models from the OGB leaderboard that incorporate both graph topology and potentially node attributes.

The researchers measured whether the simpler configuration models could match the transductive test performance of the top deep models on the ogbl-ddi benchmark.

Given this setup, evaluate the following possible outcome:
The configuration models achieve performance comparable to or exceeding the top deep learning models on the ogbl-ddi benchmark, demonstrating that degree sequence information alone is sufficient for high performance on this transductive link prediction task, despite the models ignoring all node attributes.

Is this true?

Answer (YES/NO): YES